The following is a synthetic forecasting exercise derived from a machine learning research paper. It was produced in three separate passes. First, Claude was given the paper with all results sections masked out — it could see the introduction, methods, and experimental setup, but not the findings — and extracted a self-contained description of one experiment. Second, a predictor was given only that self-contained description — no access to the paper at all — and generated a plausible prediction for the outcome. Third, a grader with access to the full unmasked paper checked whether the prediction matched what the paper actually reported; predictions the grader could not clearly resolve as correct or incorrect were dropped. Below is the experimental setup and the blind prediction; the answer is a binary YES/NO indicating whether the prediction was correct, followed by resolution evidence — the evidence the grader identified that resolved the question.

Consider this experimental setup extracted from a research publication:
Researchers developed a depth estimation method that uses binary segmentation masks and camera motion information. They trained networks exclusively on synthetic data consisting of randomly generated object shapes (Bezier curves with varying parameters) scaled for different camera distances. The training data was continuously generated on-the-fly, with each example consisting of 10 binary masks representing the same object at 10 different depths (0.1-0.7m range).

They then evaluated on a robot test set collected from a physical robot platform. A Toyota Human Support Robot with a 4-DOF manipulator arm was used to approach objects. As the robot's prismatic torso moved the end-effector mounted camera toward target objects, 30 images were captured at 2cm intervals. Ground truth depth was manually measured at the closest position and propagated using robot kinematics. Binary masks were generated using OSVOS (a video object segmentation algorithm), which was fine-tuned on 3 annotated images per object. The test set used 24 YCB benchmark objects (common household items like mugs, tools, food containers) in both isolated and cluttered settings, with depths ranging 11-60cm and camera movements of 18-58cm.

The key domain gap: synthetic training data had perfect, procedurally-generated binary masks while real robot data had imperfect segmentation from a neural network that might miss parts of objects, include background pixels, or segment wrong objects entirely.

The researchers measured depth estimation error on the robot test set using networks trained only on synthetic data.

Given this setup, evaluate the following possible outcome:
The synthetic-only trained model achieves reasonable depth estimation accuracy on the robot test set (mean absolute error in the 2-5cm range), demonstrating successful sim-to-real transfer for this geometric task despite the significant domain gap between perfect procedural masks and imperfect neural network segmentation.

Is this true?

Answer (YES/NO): NO